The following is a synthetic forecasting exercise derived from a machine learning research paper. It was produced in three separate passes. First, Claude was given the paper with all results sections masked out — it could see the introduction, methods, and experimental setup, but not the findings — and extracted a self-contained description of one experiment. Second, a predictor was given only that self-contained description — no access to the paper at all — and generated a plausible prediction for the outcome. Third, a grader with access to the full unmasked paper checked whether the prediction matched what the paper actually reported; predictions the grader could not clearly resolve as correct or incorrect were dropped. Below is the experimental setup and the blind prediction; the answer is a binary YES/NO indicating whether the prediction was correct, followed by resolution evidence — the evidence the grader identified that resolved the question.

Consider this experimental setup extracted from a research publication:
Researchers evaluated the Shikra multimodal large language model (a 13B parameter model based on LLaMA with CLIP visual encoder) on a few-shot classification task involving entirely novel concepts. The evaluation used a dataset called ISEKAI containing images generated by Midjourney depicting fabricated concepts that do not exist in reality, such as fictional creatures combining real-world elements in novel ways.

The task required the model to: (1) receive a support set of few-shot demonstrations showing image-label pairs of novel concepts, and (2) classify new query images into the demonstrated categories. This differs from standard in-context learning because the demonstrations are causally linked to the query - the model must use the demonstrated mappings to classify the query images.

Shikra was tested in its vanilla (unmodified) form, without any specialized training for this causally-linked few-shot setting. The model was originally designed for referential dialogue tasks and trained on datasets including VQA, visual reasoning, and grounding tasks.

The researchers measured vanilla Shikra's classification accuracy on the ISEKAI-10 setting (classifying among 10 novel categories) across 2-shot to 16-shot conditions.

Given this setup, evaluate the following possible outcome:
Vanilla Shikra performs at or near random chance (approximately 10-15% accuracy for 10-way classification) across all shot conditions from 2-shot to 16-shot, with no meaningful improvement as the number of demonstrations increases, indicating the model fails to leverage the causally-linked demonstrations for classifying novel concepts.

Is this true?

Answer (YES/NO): NO